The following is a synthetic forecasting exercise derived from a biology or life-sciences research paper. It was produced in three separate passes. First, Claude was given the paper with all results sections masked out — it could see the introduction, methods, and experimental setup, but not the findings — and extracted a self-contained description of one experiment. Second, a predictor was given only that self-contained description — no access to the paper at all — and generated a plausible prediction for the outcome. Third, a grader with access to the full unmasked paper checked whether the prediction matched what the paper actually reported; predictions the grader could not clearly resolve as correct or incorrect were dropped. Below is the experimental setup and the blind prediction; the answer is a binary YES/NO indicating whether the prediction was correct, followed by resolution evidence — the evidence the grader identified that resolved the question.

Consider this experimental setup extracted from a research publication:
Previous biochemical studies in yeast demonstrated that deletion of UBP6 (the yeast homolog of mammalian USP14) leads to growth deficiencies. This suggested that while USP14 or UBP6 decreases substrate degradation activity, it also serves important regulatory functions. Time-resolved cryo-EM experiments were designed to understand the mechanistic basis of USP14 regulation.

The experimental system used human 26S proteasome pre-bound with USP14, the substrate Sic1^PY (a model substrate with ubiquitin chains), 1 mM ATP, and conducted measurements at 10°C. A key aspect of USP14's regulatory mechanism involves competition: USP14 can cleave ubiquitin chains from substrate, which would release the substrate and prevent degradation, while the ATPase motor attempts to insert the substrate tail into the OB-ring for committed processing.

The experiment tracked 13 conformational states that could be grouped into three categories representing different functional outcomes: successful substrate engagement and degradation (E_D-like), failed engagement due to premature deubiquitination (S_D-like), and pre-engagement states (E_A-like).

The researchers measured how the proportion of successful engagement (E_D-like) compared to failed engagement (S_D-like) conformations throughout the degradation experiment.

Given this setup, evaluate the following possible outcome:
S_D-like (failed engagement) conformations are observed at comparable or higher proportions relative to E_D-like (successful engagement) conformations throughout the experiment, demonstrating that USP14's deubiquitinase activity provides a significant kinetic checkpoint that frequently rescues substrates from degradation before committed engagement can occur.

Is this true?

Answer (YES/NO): NO